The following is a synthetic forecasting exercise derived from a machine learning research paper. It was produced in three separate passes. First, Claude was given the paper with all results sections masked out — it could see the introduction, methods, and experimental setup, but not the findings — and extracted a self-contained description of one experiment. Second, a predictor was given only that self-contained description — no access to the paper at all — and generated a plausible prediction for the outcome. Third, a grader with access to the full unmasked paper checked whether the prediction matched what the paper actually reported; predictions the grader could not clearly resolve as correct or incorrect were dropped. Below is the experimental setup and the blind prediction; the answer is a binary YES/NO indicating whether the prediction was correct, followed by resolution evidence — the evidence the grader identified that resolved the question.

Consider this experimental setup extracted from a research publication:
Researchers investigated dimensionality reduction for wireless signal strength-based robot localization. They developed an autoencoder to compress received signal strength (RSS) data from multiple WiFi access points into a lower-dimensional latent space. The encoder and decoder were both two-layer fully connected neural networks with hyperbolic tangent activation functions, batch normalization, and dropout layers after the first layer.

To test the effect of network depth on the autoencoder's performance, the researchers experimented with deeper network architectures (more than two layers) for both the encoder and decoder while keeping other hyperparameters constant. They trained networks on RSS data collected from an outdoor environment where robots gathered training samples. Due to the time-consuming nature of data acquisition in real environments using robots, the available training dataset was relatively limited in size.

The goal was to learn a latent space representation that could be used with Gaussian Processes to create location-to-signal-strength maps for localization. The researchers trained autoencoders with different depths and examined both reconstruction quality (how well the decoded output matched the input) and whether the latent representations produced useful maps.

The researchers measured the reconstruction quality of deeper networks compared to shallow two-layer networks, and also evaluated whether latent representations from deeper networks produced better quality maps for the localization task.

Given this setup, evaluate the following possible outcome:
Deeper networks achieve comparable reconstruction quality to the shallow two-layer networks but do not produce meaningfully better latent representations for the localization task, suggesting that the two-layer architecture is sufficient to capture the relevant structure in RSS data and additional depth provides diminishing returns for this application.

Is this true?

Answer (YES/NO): NO